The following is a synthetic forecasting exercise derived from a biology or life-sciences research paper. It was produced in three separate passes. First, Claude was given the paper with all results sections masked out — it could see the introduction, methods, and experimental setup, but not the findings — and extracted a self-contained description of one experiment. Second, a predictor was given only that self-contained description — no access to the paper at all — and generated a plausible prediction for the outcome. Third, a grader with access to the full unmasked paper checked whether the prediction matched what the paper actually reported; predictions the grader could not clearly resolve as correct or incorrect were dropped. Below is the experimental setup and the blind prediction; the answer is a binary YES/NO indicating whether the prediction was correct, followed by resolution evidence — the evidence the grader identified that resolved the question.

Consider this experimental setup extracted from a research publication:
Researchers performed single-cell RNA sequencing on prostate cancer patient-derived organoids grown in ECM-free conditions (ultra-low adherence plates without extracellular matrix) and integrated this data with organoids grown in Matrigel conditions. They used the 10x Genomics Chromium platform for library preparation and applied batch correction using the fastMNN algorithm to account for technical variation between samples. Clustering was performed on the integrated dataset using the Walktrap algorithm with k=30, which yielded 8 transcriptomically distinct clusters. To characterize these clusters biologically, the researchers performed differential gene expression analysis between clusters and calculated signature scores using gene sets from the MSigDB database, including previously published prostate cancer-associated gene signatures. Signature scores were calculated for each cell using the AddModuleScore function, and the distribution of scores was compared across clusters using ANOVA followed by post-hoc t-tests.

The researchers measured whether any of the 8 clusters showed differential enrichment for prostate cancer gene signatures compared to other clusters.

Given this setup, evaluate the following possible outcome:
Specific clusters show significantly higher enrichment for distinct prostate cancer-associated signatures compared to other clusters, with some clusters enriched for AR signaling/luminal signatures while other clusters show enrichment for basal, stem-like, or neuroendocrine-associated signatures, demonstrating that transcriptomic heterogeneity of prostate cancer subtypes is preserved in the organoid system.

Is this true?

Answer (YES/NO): NO